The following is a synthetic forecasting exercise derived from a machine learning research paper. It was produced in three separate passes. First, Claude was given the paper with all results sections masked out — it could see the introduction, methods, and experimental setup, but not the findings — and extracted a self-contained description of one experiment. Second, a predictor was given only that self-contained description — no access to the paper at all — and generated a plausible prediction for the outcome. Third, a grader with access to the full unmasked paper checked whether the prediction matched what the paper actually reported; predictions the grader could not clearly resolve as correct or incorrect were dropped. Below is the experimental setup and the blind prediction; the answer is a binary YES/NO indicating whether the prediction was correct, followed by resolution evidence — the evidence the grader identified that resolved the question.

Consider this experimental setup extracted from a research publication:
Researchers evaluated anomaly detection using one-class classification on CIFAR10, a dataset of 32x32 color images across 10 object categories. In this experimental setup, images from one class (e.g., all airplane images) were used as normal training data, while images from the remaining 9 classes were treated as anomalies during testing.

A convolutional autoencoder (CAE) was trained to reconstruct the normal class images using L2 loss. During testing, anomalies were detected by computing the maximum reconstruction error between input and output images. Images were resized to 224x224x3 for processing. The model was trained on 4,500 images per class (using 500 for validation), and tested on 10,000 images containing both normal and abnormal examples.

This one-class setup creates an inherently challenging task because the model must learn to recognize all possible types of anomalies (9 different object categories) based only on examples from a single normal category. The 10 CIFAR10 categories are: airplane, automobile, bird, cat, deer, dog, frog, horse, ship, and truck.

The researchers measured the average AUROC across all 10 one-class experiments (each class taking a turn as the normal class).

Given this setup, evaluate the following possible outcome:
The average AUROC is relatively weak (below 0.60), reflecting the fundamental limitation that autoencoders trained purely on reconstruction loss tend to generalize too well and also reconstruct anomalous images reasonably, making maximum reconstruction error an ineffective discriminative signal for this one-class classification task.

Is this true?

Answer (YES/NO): YES